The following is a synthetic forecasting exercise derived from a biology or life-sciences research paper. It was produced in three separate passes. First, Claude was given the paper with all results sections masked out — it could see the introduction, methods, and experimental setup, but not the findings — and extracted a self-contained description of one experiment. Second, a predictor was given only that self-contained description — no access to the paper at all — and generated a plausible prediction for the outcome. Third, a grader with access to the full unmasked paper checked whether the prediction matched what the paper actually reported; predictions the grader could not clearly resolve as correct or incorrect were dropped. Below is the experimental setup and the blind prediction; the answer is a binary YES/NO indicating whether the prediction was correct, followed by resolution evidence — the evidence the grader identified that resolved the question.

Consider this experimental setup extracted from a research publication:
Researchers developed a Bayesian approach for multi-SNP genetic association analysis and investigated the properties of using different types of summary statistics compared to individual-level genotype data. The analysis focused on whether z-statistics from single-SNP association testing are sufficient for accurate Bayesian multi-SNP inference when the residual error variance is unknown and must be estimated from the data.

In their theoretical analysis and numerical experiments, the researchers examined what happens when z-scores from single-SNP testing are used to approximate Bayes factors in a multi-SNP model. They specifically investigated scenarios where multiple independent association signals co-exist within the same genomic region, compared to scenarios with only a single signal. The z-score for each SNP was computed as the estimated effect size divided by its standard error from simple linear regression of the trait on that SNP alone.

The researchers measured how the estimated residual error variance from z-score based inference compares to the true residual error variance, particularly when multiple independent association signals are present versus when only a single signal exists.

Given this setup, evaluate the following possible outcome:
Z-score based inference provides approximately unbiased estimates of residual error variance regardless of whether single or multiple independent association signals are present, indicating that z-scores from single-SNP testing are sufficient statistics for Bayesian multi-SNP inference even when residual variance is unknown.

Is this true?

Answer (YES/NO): NO